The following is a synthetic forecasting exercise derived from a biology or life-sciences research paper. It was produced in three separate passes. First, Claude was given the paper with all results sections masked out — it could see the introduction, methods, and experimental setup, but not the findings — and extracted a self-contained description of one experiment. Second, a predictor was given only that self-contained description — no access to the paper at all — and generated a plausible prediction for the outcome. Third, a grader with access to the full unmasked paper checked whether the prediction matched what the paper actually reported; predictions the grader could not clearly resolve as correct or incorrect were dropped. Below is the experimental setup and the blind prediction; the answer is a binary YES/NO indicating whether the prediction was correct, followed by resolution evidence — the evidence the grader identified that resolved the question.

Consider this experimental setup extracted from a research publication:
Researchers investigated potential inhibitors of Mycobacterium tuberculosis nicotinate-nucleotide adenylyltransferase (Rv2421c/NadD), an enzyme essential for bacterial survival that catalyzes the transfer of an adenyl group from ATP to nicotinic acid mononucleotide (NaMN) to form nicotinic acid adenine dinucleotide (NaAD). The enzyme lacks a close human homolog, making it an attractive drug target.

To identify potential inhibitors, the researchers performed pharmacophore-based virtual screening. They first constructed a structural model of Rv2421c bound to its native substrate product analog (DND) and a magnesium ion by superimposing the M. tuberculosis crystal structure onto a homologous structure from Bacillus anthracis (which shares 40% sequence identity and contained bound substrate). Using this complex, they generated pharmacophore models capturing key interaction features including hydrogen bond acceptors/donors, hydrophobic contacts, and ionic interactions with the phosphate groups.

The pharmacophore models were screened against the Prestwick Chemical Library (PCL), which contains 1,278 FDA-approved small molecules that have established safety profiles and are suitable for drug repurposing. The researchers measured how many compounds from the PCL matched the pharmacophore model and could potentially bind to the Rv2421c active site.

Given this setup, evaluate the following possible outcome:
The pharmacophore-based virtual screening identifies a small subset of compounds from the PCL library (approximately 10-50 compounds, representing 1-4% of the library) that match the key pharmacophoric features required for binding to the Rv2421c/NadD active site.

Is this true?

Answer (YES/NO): YES